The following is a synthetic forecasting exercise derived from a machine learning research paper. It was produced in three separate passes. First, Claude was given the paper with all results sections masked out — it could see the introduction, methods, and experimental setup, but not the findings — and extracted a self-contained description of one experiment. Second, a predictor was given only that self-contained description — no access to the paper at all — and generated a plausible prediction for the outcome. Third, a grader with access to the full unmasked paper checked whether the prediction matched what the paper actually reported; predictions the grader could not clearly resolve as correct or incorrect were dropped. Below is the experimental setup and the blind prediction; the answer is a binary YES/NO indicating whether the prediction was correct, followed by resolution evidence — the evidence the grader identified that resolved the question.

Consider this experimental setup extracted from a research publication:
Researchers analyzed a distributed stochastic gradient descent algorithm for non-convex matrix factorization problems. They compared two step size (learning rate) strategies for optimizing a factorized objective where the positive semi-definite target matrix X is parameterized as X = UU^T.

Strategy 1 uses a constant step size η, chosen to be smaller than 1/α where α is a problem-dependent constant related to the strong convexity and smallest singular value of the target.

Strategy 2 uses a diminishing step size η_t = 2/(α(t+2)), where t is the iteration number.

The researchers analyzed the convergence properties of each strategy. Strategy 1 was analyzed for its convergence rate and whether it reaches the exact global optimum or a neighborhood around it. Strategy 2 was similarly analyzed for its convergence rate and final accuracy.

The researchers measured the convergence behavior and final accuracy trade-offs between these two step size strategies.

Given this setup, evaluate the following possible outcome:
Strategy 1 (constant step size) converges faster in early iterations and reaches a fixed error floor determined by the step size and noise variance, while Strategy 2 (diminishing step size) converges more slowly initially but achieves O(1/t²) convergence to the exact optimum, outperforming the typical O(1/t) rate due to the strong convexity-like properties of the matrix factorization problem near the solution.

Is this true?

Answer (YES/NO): NO